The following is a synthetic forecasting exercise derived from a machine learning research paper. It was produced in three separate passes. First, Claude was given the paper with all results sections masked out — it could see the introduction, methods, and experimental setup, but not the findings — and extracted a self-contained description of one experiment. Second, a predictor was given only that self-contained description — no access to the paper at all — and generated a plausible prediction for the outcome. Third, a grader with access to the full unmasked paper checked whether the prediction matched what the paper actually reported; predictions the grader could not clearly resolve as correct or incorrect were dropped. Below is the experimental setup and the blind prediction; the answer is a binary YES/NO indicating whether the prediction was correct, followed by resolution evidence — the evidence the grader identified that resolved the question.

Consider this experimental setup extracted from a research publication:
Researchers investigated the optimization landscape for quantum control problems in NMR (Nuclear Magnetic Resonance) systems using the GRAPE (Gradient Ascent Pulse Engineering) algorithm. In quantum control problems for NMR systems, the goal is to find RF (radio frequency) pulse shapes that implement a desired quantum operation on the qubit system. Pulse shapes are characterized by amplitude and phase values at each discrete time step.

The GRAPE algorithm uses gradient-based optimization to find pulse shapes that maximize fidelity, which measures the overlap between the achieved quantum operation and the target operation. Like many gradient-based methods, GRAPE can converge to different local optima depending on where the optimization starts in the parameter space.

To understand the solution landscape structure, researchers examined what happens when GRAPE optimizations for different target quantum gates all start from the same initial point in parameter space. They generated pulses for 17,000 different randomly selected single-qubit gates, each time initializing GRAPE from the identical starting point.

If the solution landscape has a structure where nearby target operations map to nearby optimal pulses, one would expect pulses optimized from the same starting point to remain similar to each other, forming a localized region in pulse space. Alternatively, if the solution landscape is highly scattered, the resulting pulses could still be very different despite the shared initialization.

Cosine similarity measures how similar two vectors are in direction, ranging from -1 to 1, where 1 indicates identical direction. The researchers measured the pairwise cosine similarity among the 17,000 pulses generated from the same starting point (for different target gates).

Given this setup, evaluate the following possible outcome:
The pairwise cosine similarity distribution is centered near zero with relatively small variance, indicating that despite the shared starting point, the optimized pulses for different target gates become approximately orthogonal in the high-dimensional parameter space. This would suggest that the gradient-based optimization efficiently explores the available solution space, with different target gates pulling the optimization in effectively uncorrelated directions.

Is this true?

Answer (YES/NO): NO